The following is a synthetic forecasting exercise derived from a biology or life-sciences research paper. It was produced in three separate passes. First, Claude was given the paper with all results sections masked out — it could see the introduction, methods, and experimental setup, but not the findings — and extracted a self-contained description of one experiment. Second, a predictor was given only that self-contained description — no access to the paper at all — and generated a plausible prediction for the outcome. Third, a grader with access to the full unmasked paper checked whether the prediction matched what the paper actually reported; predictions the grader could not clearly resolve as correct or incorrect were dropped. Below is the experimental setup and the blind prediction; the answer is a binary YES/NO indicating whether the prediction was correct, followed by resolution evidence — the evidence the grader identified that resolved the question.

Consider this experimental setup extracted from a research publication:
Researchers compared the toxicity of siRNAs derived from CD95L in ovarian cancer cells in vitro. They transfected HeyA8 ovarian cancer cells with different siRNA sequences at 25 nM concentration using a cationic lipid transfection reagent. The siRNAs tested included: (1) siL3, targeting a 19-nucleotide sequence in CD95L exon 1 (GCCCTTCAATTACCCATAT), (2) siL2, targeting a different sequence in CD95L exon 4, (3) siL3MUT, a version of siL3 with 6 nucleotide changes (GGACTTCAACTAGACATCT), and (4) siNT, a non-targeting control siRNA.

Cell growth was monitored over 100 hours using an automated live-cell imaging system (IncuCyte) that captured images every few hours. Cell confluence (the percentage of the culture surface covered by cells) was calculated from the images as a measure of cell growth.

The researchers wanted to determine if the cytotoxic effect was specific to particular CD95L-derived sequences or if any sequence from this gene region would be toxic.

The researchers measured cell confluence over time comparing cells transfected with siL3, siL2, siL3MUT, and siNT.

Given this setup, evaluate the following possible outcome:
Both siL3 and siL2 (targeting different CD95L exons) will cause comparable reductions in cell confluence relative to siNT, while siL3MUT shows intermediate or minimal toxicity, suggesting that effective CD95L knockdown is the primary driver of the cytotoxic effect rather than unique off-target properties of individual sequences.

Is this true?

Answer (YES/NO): NO